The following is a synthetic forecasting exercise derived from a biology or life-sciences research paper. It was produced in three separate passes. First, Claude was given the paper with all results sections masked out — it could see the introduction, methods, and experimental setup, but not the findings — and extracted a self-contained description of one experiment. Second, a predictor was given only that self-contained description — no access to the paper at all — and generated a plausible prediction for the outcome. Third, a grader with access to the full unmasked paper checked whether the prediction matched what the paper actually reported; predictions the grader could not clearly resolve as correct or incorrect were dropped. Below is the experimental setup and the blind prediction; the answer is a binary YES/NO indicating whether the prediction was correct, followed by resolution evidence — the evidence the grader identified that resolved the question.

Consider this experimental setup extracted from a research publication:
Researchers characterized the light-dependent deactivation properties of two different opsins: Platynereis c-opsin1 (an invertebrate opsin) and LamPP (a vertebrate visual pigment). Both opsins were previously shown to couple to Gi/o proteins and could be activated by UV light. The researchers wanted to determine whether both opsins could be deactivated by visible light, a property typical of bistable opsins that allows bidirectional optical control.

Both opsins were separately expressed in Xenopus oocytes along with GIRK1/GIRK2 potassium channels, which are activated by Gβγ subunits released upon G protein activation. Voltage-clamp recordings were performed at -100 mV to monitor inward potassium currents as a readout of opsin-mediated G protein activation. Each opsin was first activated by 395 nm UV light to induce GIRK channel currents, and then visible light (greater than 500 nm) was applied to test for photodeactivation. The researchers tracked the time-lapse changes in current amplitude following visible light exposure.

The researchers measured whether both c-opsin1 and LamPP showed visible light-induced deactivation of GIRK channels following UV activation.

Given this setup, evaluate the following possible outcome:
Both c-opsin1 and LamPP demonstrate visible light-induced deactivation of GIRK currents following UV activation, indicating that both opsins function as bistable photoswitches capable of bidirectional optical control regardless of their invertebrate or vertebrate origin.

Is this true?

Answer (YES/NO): YES